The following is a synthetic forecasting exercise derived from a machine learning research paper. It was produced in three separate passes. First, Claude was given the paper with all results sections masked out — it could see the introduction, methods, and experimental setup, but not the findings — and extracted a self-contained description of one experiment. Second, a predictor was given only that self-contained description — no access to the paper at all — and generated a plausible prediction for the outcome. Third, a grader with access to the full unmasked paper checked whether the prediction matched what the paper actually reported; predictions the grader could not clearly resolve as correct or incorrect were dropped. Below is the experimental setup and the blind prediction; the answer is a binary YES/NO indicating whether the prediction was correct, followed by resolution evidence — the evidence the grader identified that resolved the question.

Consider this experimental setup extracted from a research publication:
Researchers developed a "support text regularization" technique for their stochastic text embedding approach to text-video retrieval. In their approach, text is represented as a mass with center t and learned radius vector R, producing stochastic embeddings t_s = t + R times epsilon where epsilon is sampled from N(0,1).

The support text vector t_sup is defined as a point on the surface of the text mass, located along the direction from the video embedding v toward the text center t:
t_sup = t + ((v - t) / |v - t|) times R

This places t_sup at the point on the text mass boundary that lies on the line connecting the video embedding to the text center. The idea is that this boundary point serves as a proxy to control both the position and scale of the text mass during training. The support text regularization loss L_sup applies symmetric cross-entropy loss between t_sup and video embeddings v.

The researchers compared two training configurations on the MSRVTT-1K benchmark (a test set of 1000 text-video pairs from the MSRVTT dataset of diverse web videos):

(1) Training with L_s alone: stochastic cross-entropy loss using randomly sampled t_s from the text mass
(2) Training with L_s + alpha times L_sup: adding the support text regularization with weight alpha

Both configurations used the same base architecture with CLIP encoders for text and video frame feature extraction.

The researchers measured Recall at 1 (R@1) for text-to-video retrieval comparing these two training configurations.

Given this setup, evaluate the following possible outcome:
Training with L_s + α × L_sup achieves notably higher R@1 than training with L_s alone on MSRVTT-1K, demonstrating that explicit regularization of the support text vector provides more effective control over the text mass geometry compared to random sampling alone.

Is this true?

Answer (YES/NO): YES